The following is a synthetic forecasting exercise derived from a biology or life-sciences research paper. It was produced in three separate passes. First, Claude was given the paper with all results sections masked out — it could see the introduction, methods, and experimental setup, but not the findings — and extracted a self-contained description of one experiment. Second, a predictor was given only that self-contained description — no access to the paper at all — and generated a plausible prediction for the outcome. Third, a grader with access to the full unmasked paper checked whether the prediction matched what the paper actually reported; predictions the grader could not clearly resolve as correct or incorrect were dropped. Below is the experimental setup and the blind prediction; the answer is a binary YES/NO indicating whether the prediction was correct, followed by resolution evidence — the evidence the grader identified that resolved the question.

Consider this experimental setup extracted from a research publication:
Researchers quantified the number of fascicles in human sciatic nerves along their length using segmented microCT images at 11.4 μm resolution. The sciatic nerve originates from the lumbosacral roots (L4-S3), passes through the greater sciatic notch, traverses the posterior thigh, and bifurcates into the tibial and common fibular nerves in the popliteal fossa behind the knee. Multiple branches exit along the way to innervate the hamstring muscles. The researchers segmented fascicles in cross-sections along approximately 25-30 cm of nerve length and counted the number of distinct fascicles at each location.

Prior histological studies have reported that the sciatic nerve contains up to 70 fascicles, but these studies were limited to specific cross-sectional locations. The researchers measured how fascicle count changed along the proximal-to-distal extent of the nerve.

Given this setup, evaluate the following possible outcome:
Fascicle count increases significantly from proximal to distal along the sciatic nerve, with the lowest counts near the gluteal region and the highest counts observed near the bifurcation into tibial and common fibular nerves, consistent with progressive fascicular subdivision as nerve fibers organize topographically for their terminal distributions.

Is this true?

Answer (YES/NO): NO